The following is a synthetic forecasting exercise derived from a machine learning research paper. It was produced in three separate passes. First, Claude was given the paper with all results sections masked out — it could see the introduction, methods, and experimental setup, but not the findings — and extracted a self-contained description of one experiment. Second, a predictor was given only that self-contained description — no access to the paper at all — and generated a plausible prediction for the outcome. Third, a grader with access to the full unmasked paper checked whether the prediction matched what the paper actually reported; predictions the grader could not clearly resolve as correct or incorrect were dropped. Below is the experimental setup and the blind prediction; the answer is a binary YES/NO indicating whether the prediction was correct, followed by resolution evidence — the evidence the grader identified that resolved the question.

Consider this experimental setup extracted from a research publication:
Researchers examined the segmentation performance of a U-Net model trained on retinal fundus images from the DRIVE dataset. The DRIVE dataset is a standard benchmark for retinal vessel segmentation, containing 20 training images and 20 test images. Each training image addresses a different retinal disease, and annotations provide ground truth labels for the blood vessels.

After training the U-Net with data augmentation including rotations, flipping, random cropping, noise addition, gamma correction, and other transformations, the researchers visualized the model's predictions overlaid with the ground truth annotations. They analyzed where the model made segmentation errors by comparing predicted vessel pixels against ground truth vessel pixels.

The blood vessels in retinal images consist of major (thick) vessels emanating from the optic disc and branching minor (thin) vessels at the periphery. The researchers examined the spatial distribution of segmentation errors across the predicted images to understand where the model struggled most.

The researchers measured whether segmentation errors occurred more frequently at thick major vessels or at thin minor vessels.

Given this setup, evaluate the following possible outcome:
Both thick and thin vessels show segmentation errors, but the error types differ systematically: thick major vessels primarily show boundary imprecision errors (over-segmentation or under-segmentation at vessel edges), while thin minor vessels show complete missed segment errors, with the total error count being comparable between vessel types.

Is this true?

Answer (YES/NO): NO